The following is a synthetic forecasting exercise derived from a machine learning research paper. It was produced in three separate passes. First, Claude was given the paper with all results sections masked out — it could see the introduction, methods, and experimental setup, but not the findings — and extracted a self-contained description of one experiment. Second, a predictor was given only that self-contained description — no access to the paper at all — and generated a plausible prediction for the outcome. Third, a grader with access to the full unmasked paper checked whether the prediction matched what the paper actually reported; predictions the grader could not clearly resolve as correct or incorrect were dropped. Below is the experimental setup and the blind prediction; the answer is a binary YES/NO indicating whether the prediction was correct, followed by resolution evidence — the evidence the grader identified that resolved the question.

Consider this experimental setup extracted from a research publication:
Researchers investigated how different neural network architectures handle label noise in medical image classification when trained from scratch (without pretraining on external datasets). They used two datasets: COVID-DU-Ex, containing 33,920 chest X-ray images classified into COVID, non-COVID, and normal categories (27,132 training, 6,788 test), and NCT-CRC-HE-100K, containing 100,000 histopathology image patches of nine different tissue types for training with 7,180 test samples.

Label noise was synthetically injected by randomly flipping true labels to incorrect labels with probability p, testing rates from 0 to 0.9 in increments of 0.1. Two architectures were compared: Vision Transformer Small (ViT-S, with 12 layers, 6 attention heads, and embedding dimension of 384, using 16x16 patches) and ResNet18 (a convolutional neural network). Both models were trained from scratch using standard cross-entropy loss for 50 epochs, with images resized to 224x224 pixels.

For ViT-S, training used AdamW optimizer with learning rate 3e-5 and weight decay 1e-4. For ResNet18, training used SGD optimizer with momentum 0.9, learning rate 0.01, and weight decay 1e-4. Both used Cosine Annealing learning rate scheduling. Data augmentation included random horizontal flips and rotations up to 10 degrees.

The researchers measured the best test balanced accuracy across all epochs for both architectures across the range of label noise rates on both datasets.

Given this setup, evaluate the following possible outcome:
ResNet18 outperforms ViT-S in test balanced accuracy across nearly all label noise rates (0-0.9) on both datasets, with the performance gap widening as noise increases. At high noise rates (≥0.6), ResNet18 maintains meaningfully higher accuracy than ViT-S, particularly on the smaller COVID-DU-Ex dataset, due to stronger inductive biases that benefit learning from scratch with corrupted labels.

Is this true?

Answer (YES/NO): NO